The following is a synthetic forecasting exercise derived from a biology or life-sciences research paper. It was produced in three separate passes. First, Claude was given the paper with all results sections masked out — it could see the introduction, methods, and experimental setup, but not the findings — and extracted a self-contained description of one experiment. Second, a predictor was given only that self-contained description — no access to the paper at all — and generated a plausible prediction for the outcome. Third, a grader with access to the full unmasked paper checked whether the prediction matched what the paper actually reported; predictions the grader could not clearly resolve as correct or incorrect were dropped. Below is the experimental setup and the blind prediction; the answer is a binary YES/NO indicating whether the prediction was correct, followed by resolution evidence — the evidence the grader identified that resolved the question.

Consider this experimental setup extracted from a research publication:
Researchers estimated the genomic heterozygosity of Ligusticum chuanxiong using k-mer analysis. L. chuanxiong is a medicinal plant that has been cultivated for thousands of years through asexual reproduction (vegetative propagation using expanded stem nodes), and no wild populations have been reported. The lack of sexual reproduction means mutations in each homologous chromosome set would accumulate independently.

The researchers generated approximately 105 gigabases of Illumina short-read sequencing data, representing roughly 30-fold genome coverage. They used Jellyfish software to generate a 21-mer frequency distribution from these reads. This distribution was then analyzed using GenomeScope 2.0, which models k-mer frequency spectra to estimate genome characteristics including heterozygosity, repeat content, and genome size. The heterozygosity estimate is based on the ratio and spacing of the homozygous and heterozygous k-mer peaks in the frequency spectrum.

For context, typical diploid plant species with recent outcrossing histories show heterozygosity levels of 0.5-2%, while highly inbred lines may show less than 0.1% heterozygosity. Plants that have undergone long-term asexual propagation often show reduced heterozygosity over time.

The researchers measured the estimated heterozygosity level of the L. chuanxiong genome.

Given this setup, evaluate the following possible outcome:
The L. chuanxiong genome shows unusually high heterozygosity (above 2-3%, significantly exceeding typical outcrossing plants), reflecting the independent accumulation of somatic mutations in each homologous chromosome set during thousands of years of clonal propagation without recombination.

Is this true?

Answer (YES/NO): NO